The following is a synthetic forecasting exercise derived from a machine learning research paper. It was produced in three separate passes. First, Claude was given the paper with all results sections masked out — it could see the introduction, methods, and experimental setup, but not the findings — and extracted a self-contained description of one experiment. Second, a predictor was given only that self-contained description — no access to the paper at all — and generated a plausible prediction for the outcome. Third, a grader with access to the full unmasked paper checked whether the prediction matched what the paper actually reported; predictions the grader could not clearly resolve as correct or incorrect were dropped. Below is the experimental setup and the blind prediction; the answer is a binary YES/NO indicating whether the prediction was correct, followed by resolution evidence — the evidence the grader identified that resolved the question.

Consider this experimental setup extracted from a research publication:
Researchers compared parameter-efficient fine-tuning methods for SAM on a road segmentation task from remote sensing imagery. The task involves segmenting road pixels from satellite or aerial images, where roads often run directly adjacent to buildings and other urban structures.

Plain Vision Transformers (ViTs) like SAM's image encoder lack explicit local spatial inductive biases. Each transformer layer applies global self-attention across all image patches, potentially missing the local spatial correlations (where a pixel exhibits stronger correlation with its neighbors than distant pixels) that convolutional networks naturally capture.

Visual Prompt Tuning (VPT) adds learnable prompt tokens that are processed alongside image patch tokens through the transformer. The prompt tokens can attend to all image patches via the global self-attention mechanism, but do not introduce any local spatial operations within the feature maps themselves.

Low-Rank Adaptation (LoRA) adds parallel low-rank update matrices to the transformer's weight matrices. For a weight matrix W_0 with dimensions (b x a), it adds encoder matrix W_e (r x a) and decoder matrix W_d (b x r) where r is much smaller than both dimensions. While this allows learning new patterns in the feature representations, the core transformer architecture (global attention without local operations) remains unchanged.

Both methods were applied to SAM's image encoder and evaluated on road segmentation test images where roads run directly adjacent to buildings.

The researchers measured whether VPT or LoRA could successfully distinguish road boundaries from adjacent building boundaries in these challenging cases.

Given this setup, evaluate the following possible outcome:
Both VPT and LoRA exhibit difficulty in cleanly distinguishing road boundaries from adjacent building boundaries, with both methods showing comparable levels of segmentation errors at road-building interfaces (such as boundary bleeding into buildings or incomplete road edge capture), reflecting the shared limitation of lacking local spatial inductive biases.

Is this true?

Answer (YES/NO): NO